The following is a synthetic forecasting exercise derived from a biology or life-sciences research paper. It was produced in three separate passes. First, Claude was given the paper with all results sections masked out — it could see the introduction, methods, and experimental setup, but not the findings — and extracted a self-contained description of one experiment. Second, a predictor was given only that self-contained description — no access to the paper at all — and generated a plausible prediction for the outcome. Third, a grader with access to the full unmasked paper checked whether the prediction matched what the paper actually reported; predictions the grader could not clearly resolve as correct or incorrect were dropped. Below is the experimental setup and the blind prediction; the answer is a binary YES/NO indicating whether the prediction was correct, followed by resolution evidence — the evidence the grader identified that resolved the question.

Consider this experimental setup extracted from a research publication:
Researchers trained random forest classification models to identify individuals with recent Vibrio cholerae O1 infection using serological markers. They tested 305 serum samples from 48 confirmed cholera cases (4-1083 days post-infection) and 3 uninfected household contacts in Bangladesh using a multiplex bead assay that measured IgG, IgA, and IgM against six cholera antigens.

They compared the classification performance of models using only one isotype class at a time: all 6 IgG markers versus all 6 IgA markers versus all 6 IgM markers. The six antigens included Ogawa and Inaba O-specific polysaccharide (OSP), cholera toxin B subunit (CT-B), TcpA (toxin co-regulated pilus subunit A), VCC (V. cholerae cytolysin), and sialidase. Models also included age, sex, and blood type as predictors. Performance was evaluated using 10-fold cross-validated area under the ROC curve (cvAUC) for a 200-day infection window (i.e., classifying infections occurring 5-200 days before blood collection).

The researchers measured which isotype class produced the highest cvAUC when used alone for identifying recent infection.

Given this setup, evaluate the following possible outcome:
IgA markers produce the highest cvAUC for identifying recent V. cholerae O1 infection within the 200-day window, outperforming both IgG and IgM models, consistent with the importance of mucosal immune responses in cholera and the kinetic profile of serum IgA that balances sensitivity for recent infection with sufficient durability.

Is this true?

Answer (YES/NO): NO